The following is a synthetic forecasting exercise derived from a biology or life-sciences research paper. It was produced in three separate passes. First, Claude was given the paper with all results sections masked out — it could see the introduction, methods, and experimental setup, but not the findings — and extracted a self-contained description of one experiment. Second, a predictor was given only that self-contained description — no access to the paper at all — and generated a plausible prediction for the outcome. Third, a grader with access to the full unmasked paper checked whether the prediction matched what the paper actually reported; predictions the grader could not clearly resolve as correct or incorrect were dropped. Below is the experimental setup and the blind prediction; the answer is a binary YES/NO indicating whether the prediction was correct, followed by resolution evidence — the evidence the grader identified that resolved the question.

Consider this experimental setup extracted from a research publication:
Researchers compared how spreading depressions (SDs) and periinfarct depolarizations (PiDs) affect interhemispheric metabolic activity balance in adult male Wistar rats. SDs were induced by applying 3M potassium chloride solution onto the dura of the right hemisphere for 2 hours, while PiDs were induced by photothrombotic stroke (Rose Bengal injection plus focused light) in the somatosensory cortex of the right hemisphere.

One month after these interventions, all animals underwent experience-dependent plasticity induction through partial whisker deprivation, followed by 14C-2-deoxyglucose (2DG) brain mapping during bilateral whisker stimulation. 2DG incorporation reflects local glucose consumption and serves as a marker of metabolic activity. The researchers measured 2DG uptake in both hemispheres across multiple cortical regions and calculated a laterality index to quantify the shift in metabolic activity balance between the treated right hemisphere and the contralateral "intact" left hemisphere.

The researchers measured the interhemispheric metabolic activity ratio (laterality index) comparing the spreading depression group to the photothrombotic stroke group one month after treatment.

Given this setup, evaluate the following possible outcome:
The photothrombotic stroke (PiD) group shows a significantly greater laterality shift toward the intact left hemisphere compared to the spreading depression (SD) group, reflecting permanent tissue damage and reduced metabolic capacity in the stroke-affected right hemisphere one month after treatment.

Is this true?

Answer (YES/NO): YES